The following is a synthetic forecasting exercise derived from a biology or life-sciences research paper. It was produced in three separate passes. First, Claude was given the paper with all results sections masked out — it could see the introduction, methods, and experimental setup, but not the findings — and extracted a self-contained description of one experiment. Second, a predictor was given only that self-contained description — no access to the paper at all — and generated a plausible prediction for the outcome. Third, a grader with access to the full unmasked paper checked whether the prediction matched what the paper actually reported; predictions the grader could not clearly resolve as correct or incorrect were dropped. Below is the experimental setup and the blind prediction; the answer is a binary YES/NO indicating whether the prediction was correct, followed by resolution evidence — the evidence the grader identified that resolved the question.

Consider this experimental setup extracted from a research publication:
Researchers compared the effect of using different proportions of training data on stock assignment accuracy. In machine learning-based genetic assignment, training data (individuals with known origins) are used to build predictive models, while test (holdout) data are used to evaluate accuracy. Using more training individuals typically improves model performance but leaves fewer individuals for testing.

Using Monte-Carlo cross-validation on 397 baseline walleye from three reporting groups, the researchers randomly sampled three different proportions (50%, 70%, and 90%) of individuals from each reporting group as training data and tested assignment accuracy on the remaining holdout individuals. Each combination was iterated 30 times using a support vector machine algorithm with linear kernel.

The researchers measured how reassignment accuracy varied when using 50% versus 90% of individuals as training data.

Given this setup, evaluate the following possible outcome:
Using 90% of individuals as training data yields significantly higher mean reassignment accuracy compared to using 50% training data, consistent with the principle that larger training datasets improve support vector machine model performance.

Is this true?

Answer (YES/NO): NO